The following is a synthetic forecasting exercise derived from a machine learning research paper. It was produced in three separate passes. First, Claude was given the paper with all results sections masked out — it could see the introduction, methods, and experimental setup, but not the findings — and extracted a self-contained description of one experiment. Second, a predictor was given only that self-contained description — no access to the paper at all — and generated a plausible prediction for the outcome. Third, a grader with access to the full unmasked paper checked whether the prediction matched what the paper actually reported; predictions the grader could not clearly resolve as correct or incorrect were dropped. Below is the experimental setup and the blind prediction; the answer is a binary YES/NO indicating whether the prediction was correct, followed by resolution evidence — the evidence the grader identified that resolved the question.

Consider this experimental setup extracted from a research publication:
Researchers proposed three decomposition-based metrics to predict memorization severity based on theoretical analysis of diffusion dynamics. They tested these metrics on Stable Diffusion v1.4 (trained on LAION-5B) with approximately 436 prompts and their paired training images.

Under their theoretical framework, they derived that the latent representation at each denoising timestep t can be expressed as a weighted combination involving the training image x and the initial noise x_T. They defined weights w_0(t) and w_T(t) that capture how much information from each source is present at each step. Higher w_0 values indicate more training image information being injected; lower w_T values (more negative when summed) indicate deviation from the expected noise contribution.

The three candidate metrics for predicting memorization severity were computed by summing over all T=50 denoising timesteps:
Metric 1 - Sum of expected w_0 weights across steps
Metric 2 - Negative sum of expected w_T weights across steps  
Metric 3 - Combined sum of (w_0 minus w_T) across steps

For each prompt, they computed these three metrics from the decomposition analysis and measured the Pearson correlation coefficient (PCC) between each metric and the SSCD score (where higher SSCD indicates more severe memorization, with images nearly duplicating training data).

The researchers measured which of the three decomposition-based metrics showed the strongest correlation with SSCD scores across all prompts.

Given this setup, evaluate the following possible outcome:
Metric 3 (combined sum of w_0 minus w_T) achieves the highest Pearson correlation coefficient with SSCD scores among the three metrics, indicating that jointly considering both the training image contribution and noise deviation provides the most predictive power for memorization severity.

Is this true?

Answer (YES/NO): YES